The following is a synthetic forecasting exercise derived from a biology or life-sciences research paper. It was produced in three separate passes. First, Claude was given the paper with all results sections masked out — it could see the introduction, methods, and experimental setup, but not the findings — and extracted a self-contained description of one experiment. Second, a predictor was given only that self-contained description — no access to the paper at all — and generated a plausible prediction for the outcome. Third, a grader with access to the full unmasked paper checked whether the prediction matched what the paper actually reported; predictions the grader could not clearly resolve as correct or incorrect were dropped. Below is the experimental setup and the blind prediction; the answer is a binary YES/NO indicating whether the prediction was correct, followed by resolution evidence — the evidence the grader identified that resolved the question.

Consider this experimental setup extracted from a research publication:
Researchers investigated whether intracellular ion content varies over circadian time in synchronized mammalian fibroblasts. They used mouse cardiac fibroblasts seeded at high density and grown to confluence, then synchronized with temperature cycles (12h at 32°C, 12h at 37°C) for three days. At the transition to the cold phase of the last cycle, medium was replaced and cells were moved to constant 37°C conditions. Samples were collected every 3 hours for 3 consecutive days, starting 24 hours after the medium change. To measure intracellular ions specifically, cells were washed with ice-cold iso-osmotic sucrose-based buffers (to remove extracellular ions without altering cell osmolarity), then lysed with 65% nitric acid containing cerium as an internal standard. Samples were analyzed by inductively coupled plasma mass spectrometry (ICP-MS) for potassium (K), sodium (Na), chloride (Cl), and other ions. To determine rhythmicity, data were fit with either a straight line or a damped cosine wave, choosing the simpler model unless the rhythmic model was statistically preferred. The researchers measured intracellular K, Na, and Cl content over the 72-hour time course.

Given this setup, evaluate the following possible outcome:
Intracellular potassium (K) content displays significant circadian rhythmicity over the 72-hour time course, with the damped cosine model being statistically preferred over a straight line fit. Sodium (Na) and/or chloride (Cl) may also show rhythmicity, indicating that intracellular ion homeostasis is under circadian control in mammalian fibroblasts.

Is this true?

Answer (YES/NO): YES